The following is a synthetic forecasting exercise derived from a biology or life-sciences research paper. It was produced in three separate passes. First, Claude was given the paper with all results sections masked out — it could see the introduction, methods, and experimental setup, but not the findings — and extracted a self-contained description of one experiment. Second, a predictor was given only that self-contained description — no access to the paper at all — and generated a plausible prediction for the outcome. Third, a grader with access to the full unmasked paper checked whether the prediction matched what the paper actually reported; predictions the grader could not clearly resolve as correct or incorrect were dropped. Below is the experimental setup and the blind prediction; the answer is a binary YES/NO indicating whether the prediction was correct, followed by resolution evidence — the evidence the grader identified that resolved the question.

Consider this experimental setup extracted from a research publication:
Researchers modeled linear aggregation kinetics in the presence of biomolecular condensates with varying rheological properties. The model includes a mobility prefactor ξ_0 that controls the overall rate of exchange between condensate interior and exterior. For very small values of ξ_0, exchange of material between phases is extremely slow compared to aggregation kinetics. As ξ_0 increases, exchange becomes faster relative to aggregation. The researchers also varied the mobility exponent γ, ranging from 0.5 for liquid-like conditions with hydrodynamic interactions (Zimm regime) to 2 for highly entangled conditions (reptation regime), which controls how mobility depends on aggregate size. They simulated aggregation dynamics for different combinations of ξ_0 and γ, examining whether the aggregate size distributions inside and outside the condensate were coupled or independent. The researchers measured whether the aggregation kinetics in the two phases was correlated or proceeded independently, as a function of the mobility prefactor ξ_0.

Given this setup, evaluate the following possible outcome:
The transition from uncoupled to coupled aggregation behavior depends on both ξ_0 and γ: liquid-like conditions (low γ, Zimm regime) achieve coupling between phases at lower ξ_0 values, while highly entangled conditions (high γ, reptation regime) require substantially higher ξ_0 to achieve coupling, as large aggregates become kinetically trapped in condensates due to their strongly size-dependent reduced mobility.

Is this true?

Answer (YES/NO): YES